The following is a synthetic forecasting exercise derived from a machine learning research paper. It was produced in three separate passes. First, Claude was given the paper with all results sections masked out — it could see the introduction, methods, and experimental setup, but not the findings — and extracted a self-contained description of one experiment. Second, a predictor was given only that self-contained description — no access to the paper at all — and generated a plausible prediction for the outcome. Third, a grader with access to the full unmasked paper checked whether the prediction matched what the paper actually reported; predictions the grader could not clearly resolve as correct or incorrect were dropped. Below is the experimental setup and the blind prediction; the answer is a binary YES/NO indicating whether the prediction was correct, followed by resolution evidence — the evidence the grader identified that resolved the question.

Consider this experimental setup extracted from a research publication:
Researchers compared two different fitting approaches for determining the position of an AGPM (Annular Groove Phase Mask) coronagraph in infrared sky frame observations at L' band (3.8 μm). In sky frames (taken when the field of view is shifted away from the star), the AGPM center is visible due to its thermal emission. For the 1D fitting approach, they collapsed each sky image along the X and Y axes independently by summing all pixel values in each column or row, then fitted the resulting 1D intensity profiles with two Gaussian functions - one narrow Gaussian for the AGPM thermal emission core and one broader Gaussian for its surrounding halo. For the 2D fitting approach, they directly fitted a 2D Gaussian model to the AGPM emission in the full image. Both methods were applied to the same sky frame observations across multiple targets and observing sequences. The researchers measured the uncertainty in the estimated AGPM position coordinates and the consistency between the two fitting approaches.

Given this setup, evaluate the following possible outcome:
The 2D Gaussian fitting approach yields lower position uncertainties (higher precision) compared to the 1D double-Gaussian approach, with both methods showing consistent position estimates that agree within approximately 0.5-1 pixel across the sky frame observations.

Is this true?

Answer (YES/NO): NO